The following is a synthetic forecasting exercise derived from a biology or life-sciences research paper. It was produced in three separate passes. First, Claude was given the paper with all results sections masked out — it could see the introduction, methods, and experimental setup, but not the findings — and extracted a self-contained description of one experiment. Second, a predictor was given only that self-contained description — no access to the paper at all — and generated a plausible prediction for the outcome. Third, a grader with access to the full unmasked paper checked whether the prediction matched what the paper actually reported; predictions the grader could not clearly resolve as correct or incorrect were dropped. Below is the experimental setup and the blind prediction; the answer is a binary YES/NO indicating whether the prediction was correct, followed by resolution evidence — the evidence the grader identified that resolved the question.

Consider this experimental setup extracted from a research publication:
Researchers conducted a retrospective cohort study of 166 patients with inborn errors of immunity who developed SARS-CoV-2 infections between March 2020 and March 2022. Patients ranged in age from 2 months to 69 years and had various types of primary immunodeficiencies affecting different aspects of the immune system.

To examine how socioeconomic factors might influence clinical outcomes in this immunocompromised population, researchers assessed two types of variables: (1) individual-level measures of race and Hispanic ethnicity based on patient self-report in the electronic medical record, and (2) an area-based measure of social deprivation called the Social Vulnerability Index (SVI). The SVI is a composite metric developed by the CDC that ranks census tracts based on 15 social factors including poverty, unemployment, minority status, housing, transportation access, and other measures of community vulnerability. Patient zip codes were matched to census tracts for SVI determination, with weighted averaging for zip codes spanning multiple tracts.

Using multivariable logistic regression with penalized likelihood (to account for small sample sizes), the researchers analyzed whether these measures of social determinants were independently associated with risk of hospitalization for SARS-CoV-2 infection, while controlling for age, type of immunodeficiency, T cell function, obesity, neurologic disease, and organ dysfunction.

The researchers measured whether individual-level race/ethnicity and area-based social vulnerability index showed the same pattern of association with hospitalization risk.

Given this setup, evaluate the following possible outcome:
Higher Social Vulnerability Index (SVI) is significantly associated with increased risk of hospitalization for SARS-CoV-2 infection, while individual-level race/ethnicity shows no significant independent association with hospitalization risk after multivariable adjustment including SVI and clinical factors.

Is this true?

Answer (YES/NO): NO